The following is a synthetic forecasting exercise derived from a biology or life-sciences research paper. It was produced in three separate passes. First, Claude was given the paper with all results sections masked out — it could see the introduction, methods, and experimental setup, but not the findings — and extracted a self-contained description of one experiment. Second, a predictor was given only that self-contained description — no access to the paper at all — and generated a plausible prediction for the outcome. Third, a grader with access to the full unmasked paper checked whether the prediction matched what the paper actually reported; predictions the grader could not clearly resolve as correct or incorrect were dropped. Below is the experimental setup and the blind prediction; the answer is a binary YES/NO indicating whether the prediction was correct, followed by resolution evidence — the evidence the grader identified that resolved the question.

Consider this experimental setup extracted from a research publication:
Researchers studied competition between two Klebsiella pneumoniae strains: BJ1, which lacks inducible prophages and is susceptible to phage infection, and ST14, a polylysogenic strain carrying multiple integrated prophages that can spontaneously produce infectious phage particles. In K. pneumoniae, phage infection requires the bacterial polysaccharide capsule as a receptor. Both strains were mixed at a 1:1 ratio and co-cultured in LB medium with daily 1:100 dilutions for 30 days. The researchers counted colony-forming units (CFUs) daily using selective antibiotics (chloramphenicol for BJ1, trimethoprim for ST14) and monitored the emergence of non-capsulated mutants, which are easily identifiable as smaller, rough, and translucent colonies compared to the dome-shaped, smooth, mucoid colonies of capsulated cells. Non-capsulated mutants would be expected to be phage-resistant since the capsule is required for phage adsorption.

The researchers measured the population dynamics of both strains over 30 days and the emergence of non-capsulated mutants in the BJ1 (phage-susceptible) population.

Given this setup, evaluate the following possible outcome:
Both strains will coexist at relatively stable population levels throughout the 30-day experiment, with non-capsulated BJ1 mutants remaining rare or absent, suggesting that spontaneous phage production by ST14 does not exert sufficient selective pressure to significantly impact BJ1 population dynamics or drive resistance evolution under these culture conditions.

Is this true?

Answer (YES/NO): NO